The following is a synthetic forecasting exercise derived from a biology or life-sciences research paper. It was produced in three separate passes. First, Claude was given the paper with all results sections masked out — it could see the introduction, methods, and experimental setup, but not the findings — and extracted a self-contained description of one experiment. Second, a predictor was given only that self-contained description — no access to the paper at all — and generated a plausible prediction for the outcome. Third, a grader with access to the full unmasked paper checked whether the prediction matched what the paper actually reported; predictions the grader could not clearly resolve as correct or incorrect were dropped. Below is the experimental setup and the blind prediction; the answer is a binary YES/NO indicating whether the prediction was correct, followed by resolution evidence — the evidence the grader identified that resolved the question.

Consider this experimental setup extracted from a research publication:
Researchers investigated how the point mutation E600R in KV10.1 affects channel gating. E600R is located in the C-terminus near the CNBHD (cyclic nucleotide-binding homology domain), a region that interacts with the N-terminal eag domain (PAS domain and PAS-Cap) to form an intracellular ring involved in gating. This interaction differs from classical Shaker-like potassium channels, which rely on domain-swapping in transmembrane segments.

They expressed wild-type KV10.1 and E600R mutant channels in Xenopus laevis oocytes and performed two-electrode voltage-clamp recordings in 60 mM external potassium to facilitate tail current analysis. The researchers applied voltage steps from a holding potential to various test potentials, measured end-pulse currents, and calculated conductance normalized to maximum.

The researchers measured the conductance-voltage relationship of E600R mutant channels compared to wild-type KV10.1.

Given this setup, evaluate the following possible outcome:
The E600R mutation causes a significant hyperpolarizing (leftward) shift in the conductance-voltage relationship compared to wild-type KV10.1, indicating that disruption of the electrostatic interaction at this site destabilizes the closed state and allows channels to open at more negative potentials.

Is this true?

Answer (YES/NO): YES